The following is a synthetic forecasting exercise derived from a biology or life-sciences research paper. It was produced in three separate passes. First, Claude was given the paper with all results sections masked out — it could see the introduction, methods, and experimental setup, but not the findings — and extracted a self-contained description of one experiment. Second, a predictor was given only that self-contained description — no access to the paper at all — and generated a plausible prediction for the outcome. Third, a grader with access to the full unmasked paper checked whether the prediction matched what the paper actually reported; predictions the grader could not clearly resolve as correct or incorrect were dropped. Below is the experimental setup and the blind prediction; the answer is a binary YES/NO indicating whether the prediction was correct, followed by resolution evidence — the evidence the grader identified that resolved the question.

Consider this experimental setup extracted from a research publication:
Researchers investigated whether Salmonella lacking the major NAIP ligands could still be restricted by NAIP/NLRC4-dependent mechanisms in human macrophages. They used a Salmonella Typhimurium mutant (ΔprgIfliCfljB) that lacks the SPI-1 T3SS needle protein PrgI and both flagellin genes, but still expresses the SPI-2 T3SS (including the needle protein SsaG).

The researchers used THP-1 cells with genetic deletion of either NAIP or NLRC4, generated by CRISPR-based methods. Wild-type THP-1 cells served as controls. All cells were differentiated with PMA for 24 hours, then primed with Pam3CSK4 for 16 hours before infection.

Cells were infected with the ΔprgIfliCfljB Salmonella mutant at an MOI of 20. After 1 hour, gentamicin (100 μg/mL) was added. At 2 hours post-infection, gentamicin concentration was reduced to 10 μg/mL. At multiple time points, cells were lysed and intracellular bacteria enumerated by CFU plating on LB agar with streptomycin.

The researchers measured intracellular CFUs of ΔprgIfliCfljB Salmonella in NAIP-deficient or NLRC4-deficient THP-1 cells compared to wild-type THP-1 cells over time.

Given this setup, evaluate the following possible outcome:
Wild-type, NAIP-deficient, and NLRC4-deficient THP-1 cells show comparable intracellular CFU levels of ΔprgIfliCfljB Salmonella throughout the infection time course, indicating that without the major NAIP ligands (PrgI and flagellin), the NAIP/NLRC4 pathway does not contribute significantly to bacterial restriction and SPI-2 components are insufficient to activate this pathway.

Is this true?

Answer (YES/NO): NO